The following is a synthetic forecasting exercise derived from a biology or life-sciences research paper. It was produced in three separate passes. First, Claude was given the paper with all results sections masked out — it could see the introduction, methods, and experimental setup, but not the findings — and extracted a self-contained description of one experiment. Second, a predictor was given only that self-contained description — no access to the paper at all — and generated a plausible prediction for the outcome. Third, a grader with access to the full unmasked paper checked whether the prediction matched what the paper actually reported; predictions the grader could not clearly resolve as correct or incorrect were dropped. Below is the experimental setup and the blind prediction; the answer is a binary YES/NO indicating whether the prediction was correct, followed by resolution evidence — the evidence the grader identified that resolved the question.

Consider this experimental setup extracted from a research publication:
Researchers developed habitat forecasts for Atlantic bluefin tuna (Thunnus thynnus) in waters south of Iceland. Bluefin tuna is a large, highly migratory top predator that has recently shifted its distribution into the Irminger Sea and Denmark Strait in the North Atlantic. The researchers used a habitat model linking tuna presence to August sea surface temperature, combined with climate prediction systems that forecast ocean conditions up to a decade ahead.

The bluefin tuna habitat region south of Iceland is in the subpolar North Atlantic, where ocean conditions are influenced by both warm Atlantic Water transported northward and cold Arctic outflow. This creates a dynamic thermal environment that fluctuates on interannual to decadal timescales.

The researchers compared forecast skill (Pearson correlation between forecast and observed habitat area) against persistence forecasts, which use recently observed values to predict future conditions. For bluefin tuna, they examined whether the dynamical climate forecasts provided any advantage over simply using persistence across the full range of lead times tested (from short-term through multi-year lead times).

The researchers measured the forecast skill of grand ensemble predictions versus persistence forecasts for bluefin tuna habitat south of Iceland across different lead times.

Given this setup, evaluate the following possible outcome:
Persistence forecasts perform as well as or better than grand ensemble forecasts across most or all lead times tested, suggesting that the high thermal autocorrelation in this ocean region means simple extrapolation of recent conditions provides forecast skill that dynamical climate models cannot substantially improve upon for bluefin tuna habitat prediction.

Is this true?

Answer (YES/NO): NO